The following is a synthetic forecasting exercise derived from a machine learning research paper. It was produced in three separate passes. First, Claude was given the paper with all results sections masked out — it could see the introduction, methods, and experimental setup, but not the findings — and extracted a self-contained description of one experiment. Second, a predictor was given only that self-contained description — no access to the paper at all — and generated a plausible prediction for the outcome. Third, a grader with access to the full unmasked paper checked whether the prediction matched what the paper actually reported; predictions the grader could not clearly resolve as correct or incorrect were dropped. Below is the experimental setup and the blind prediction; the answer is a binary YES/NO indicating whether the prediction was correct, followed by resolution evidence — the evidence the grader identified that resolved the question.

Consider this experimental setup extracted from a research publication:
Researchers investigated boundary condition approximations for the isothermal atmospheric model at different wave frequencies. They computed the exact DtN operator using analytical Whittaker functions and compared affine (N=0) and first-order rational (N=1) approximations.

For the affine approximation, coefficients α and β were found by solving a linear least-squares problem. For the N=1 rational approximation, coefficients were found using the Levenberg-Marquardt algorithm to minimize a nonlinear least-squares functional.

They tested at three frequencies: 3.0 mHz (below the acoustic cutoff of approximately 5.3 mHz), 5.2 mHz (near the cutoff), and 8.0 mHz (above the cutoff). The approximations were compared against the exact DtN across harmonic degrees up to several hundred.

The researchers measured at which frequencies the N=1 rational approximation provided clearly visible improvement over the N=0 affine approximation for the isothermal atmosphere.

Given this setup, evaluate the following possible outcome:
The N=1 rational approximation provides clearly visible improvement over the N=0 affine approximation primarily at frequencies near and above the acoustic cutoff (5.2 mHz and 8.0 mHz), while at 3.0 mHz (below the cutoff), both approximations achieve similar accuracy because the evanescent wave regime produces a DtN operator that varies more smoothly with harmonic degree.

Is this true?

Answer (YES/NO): NO